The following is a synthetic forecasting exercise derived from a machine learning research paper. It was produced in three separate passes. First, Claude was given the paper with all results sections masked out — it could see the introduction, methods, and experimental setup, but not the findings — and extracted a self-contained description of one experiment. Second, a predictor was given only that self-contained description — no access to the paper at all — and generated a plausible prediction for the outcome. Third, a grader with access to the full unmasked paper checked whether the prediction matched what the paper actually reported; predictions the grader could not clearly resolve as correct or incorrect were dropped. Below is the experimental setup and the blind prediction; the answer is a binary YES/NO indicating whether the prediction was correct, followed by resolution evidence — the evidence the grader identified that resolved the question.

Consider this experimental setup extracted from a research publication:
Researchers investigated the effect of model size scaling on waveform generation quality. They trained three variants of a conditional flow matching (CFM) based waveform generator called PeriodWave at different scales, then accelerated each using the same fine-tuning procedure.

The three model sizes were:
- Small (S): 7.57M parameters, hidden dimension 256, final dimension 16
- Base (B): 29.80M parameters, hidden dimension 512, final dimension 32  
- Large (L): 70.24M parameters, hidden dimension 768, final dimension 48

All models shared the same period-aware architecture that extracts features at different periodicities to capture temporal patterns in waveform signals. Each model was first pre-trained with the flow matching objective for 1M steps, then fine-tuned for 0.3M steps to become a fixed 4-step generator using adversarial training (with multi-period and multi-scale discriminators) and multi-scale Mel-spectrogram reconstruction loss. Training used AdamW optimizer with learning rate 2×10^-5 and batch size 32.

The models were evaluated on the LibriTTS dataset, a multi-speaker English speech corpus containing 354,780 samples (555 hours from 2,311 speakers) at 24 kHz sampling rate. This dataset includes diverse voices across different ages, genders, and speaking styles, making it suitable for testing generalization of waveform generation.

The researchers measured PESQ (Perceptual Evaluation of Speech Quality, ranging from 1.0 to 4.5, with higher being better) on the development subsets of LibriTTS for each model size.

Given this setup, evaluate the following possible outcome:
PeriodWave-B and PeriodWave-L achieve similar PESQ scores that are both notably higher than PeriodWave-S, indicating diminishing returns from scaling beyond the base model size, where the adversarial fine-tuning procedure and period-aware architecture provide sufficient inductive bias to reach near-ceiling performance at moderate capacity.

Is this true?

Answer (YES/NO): NO